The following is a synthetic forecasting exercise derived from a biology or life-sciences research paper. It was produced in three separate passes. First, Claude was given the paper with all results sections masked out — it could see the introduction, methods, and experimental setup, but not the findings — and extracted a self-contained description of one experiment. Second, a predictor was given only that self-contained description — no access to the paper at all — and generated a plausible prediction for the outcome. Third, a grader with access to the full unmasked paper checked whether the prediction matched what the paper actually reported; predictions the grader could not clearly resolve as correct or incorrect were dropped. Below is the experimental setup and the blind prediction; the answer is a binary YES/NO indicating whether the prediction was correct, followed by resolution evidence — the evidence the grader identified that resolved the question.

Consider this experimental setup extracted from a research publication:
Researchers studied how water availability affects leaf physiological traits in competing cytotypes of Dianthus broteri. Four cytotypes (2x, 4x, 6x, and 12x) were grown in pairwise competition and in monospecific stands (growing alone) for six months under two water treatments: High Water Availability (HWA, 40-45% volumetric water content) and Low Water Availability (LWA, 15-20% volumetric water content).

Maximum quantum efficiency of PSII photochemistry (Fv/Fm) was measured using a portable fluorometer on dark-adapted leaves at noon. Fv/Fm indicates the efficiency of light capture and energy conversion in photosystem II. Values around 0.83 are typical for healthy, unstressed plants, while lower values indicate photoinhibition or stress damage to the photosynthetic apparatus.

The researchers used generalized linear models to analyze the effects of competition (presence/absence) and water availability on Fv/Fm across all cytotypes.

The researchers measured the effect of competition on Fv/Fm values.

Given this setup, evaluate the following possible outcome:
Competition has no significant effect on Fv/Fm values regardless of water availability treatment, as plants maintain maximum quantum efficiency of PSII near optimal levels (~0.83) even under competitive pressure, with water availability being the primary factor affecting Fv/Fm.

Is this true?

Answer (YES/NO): NO